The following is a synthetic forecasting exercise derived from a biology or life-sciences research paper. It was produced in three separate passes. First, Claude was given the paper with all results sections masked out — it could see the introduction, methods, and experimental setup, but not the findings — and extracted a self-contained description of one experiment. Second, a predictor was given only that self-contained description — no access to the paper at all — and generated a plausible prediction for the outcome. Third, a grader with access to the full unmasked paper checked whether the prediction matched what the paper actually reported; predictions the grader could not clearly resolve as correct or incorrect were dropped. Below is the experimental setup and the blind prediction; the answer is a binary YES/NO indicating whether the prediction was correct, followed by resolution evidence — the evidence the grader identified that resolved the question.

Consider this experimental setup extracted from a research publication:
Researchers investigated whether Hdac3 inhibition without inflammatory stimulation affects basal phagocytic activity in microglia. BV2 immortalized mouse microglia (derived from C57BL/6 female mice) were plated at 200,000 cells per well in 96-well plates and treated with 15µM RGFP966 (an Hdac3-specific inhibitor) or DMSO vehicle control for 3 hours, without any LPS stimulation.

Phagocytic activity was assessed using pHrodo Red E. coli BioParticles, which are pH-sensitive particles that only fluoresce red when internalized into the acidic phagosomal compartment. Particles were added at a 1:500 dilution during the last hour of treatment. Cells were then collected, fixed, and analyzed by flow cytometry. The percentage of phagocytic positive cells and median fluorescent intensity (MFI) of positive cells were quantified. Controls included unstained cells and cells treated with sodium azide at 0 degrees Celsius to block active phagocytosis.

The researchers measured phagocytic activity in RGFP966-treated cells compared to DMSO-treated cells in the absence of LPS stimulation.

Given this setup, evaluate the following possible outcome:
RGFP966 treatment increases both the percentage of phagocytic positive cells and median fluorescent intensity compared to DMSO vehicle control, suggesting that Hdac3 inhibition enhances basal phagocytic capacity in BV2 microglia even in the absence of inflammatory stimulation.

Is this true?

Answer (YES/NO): NO